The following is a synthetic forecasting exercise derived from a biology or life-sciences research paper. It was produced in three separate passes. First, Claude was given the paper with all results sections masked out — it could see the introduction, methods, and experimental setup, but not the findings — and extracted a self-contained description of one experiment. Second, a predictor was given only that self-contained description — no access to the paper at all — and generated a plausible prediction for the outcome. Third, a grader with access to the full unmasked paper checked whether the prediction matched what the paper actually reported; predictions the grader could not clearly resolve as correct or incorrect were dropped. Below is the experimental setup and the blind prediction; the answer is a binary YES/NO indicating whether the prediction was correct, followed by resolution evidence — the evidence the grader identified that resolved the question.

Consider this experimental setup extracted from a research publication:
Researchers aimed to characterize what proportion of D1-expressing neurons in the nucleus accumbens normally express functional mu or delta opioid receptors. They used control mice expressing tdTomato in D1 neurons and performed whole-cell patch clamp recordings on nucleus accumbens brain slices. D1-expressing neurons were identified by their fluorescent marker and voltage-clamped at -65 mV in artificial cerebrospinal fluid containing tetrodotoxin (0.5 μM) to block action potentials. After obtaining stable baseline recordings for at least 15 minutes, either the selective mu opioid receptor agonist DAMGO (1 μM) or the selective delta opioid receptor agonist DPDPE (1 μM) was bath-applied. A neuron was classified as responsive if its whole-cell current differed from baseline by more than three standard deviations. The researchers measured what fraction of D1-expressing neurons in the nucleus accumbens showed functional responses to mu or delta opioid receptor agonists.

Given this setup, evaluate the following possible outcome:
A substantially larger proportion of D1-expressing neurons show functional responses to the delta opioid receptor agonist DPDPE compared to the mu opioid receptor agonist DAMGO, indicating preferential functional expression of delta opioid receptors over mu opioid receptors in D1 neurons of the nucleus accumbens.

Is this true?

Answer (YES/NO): NO